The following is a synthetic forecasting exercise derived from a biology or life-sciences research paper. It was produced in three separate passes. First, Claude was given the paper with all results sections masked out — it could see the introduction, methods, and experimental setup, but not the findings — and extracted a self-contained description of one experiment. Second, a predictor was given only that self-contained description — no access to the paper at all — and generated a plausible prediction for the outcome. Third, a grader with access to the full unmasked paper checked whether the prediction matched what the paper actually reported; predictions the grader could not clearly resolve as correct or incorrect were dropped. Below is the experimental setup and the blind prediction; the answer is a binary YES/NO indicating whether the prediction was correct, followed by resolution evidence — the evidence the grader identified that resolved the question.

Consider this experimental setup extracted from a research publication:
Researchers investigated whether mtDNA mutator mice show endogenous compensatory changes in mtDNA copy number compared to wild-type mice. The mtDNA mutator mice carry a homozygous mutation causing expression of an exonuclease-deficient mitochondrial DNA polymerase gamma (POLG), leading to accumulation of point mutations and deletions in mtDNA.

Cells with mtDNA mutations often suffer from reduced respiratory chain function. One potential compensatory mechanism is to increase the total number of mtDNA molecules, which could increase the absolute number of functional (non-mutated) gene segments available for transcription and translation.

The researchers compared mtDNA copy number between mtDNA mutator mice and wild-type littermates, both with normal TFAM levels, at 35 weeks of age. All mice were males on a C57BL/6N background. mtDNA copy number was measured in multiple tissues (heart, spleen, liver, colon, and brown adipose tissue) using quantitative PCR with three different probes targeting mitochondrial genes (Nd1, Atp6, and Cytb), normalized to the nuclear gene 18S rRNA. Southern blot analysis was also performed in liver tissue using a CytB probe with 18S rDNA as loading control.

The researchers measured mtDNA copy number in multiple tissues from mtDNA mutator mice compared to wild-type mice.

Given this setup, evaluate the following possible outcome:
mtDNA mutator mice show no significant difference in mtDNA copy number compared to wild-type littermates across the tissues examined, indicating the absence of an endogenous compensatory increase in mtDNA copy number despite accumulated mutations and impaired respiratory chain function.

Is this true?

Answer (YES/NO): NO